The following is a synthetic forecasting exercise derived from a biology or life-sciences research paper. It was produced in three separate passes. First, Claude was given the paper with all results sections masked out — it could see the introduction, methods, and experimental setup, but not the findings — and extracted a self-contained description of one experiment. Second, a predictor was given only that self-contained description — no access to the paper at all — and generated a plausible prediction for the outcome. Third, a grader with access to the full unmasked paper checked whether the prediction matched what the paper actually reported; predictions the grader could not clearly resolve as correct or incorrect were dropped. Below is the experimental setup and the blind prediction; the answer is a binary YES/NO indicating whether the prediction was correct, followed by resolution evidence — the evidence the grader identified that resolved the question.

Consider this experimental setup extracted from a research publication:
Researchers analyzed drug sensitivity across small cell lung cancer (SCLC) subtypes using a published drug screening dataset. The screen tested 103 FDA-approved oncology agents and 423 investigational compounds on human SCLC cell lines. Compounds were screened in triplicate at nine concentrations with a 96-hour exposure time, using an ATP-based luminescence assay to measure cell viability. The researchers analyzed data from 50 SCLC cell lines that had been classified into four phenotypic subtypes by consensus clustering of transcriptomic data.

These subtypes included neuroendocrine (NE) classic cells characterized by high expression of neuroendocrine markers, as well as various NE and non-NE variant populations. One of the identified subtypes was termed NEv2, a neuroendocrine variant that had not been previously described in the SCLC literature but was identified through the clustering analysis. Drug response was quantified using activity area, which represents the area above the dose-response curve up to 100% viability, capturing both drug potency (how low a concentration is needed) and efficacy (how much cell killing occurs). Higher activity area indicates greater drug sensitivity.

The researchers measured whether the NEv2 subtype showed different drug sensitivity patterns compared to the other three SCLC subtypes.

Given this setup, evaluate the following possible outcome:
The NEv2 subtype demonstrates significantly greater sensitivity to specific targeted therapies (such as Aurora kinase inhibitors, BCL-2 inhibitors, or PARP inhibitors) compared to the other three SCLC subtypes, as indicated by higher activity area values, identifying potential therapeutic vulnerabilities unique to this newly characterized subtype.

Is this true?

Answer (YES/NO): NO